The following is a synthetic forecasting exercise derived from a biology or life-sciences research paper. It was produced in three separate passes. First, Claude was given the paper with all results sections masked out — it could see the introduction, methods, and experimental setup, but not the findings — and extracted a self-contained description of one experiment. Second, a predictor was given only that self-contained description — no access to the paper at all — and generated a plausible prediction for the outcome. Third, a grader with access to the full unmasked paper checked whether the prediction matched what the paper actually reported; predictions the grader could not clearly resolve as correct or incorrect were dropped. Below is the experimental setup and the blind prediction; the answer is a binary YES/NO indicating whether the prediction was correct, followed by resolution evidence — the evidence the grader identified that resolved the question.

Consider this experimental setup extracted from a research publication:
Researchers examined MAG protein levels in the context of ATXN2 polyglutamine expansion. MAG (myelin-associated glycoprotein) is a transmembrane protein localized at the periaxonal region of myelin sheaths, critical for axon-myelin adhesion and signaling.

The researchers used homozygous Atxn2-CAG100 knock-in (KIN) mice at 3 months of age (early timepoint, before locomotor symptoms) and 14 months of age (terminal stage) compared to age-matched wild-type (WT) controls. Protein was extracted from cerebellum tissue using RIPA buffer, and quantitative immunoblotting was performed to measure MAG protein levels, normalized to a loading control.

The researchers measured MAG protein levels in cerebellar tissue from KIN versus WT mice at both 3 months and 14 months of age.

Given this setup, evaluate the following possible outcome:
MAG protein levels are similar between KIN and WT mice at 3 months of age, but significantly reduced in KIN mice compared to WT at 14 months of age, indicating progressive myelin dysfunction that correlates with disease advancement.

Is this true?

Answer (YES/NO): NO